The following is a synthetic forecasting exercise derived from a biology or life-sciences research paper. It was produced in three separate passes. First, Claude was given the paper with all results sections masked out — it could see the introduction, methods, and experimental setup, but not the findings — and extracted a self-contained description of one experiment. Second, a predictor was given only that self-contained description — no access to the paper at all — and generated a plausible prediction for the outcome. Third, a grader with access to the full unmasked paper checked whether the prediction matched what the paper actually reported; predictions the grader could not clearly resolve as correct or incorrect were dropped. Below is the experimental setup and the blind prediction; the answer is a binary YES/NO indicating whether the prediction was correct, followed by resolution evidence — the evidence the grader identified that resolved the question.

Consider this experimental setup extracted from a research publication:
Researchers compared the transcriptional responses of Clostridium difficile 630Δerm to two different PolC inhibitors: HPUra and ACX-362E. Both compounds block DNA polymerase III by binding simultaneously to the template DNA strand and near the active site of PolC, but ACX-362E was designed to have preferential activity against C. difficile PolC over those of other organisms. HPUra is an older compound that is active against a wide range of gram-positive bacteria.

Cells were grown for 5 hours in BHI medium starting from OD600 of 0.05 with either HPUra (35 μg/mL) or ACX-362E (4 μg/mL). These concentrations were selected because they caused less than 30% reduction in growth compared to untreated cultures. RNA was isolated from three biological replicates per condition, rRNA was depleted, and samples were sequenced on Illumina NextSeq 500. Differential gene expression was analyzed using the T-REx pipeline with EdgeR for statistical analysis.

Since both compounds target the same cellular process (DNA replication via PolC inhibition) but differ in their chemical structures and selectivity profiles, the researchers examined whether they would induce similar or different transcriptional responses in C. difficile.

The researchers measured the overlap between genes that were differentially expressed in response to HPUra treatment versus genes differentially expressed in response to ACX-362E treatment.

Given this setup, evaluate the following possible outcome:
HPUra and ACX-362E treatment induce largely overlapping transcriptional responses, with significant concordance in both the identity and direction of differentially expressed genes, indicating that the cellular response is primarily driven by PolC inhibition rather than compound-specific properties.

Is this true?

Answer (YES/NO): YES